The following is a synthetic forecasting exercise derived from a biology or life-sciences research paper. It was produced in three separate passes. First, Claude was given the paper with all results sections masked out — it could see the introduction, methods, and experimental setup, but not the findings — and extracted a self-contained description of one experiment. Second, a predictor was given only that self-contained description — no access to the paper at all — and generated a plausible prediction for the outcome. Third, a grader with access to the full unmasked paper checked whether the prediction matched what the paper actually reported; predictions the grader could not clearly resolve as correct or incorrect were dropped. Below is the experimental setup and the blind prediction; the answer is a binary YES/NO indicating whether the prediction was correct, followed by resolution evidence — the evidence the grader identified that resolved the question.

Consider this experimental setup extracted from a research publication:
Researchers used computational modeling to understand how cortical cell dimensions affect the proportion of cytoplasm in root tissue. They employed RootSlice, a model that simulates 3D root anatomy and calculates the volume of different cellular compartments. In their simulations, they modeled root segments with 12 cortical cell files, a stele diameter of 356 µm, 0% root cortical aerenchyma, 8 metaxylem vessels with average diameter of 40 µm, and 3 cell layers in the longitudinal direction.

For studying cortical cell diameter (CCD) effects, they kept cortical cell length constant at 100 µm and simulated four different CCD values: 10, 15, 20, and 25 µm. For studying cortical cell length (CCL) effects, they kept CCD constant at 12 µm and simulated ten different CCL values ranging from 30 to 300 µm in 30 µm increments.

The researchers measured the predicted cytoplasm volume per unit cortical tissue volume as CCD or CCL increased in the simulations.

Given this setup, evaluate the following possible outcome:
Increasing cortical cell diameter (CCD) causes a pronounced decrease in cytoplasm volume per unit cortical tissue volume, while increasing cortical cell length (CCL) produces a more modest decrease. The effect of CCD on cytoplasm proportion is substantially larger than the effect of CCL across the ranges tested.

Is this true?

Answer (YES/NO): YES